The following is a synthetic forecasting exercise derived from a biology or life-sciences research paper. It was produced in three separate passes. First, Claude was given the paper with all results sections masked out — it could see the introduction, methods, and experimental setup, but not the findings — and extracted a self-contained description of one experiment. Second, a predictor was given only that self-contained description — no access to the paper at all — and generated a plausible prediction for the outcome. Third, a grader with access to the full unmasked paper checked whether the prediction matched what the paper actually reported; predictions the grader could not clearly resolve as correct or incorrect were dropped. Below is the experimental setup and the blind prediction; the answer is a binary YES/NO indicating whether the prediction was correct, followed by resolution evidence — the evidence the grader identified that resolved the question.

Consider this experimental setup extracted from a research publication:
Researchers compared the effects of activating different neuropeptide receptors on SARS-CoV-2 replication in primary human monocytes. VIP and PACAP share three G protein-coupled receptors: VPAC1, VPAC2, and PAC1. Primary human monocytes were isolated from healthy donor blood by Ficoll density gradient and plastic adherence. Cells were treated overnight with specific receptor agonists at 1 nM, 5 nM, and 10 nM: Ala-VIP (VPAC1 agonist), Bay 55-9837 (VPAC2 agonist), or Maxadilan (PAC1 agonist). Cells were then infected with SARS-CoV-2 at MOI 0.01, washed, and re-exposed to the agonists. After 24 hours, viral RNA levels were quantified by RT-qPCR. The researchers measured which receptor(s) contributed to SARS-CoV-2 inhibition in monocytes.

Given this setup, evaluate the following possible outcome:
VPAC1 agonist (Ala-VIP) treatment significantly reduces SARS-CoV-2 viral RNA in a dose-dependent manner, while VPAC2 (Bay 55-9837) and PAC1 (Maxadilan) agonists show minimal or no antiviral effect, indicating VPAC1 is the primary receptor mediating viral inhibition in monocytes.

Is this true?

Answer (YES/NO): NO